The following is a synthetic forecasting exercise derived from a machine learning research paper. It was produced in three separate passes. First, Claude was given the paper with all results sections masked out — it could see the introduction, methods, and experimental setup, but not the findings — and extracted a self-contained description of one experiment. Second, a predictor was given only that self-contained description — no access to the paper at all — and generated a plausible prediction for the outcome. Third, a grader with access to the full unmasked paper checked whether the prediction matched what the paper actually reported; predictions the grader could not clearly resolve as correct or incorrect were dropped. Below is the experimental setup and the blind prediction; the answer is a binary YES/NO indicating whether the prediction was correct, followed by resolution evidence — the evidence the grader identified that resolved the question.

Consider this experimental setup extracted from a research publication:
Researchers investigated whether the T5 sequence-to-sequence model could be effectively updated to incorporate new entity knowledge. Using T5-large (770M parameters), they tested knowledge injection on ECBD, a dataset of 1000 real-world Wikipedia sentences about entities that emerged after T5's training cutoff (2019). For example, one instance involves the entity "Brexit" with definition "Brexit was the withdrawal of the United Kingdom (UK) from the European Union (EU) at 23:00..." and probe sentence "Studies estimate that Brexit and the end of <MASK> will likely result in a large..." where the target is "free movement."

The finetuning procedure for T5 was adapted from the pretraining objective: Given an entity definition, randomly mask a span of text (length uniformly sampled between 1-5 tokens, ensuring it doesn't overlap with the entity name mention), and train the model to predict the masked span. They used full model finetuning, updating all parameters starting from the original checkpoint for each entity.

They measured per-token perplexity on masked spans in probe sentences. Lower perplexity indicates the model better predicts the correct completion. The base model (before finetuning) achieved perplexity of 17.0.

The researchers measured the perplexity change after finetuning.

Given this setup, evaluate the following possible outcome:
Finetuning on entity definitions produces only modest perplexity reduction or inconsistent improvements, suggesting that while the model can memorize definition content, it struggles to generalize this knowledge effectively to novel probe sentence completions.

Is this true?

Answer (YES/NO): NO